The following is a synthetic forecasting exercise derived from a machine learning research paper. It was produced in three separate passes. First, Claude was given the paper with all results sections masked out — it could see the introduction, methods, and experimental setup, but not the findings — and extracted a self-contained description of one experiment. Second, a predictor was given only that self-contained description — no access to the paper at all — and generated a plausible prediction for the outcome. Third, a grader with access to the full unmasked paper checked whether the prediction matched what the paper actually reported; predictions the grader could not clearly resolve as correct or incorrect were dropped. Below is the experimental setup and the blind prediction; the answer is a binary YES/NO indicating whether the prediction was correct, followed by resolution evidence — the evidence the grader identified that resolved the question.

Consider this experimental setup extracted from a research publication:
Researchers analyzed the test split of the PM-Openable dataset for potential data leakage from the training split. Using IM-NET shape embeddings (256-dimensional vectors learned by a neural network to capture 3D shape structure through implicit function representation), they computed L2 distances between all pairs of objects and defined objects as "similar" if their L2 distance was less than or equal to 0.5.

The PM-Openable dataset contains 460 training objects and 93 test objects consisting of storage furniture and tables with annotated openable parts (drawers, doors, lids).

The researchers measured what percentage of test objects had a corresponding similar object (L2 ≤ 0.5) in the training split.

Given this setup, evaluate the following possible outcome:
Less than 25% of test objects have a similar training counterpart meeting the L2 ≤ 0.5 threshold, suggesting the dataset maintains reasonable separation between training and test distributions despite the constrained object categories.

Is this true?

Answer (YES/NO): YES